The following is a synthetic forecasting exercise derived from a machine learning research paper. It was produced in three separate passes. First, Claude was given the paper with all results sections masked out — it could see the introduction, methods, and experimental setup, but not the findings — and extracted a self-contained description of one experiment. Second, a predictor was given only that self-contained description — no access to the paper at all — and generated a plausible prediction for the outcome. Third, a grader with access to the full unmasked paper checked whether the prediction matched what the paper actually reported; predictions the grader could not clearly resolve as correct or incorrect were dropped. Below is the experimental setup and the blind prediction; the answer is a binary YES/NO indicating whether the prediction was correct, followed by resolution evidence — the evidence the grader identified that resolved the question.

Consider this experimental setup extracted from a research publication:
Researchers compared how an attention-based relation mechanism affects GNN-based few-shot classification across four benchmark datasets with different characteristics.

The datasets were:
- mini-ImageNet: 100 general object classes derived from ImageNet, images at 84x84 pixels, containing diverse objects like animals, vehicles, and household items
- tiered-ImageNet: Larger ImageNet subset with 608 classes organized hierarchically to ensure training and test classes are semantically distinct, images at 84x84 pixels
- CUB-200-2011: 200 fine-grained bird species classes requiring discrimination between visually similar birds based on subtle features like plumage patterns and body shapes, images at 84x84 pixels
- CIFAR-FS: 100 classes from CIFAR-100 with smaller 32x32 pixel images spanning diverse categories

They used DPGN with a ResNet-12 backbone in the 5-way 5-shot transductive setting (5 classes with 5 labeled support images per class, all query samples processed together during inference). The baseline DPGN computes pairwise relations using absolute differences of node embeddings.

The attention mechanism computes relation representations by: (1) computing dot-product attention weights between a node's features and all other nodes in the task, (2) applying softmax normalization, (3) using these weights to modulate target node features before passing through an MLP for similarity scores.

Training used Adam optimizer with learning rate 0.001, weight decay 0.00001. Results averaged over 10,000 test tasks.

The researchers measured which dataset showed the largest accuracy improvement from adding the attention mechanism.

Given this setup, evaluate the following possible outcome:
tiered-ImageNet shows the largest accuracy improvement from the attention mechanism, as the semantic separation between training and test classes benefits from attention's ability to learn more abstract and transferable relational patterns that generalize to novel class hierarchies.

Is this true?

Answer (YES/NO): NO